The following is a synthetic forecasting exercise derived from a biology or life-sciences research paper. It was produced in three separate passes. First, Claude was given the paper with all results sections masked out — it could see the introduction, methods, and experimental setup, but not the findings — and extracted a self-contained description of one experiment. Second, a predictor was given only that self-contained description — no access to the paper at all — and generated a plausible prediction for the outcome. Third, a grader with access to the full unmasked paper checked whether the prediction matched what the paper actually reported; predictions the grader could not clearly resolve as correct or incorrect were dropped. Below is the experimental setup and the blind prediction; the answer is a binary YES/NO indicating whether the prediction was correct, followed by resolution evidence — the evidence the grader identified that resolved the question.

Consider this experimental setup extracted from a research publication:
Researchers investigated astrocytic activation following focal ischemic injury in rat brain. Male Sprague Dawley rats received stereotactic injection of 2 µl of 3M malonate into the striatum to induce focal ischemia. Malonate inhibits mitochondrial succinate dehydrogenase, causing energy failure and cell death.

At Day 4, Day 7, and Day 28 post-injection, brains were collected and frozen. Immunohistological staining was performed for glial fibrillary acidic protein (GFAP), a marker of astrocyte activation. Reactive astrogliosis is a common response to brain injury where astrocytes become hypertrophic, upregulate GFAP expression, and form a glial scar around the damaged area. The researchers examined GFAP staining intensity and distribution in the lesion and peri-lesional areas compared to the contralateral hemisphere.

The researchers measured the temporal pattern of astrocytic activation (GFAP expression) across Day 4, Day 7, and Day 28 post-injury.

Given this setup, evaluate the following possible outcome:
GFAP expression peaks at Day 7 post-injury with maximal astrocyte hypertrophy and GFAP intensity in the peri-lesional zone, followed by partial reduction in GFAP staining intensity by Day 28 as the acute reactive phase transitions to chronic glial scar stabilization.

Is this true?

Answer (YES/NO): NO